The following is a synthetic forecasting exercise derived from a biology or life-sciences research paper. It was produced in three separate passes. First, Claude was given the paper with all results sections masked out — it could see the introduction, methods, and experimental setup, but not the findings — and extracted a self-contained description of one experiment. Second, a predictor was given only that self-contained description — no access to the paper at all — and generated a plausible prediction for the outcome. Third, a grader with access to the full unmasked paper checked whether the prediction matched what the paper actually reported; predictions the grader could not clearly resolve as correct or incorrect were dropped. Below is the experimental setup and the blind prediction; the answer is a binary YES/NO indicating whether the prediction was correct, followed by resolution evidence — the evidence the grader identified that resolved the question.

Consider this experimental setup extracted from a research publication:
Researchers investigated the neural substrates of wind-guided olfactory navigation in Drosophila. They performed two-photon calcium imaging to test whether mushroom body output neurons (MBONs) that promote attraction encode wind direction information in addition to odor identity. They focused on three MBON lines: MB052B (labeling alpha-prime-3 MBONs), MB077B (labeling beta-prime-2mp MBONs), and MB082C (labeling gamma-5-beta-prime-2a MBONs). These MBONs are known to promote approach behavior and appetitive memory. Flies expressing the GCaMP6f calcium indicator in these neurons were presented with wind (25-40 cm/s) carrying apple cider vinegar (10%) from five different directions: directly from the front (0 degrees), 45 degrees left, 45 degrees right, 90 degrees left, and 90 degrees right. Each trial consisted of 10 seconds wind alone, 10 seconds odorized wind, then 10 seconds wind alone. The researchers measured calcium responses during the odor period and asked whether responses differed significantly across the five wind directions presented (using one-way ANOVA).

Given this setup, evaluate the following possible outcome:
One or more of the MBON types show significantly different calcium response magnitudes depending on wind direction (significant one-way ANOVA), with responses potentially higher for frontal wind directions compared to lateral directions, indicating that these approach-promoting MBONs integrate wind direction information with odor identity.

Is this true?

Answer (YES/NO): NO